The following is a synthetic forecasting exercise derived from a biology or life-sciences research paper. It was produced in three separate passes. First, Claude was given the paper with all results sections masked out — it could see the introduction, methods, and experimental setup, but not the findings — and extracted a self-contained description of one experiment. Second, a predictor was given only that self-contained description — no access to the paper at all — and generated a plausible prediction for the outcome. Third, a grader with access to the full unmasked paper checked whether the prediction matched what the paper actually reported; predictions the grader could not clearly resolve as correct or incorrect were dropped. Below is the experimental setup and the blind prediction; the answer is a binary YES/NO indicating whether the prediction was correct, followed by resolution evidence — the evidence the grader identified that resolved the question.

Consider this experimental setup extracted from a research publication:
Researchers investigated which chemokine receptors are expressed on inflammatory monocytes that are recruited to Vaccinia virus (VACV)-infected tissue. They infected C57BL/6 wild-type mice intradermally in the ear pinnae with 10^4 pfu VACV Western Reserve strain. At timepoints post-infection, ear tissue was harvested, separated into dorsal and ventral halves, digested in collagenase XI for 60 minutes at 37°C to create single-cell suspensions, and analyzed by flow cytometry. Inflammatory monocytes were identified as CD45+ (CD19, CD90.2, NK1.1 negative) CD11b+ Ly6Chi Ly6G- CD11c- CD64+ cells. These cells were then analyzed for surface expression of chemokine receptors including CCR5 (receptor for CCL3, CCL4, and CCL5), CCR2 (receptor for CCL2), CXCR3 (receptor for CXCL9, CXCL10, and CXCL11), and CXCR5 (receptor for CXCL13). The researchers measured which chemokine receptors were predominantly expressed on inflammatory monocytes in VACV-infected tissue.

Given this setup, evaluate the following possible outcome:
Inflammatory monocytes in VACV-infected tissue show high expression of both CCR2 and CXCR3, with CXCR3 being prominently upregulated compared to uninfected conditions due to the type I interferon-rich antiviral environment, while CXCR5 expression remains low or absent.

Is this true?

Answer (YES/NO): NO